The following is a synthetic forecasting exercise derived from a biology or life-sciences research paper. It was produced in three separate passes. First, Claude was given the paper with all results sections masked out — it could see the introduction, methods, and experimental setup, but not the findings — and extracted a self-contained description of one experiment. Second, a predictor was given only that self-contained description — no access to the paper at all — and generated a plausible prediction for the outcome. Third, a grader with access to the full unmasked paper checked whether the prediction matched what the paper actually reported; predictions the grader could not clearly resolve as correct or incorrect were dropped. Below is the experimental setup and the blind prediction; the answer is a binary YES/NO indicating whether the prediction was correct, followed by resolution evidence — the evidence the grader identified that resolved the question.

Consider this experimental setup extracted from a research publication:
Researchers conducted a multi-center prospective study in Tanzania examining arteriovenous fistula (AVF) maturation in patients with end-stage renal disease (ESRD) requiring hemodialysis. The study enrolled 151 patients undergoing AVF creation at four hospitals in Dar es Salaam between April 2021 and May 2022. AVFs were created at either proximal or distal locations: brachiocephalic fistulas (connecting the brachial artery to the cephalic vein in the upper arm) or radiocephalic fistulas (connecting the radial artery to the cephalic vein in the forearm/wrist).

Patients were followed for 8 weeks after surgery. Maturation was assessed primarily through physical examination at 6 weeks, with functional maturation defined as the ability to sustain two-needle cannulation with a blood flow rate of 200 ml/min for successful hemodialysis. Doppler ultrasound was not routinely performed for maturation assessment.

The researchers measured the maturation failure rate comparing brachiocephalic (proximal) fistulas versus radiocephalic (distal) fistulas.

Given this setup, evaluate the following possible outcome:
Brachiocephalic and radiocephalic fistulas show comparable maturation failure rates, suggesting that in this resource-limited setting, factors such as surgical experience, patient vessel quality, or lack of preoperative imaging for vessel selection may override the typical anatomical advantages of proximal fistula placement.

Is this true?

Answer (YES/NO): NO